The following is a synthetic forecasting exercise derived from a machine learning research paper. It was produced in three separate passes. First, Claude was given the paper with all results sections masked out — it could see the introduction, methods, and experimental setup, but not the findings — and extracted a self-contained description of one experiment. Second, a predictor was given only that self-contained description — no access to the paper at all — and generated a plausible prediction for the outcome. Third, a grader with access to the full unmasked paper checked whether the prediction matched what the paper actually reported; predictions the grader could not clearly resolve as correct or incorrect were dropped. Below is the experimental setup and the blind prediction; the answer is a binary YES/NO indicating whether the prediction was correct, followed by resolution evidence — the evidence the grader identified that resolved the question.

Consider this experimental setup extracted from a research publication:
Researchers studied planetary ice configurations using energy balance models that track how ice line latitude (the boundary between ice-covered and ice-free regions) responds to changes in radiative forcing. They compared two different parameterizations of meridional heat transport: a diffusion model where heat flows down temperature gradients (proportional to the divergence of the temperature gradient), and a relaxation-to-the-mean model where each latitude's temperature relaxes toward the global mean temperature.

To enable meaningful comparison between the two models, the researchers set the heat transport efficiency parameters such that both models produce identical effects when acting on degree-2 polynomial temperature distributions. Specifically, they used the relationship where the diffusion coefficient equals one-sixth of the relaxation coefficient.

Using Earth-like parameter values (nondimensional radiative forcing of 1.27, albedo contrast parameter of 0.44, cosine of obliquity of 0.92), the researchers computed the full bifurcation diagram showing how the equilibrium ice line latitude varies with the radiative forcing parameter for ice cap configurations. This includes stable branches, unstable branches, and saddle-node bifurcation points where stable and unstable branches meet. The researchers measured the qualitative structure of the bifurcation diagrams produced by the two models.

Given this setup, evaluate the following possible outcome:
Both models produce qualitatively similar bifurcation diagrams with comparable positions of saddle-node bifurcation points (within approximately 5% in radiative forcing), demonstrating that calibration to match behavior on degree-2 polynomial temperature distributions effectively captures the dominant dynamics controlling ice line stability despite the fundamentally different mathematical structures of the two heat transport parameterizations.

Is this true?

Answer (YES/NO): NO